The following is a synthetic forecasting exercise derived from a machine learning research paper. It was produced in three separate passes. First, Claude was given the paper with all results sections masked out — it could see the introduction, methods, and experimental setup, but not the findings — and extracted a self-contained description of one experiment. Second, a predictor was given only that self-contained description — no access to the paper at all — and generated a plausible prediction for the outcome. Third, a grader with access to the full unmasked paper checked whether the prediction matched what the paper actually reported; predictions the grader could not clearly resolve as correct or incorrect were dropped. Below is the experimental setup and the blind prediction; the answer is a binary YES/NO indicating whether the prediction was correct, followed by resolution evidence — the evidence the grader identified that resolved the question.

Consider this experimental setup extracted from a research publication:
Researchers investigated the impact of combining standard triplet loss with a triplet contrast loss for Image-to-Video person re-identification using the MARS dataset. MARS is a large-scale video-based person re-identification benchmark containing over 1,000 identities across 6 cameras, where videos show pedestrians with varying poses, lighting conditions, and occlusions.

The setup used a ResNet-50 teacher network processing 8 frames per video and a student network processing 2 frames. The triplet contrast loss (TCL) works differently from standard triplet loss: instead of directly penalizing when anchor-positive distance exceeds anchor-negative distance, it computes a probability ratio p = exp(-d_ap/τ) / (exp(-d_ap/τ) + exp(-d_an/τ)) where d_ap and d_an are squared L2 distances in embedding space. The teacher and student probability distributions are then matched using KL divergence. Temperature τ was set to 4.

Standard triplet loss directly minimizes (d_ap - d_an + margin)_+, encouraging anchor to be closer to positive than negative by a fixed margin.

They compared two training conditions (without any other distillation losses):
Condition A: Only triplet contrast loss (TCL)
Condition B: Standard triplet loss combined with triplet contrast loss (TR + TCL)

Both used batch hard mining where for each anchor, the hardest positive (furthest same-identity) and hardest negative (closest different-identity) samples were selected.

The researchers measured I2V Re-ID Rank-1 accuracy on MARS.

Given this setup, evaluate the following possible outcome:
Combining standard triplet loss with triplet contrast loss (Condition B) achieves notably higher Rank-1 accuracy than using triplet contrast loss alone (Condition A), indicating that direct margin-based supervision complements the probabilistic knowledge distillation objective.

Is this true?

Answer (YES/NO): NO